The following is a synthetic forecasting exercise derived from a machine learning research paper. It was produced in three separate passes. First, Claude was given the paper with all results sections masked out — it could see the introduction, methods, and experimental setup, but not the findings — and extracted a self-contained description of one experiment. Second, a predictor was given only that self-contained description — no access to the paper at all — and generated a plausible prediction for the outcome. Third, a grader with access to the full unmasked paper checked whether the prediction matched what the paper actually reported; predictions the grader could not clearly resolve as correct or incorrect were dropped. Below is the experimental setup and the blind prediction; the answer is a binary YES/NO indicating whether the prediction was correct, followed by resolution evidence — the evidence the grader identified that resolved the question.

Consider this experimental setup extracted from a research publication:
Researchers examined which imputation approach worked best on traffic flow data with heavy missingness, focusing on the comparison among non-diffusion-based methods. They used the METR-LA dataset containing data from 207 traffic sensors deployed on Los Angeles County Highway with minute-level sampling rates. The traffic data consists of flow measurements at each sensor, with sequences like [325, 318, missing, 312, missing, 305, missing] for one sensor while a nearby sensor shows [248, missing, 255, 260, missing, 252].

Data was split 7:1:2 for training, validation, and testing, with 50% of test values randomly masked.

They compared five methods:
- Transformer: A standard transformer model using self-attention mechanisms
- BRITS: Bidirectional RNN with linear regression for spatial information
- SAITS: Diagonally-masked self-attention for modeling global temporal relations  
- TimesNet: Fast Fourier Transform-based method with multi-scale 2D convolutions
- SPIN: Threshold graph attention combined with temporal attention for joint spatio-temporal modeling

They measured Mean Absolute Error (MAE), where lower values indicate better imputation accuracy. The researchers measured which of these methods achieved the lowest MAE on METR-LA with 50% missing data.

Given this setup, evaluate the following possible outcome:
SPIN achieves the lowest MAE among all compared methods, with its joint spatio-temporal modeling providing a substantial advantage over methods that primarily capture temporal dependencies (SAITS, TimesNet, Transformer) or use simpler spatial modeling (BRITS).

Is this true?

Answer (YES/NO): YES